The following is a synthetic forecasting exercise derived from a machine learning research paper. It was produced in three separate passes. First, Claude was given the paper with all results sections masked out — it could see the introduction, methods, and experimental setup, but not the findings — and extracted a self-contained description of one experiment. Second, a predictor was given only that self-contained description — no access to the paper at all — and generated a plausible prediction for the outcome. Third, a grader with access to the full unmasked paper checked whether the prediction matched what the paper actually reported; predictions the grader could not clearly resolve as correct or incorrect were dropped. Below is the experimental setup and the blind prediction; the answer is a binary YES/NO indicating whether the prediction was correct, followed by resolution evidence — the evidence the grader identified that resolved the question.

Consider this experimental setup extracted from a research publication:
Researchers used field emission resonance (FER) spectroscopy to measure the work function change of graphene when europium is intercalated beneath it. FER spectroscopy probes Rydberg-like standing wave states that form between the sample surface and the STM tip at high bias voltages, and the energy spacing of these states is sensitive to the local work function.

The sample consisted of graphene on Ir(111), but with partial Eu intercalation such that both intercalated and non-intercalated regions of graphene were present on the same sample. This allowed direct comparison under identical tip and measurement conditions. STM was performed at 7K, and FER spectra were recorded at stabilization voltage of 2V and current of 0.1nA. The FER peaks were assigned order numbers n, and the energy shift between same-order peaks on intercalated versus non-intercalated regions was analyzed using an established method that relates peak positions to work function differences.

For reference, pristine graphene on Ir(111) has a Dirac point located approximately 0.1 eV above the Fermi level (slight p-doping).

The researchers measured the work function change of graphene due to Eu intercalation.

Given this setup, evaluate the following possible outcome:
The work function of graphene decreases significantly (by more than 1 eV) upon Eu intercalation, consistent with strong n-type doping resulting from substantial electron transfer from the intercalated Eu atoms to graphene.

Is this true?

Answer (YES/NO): YES